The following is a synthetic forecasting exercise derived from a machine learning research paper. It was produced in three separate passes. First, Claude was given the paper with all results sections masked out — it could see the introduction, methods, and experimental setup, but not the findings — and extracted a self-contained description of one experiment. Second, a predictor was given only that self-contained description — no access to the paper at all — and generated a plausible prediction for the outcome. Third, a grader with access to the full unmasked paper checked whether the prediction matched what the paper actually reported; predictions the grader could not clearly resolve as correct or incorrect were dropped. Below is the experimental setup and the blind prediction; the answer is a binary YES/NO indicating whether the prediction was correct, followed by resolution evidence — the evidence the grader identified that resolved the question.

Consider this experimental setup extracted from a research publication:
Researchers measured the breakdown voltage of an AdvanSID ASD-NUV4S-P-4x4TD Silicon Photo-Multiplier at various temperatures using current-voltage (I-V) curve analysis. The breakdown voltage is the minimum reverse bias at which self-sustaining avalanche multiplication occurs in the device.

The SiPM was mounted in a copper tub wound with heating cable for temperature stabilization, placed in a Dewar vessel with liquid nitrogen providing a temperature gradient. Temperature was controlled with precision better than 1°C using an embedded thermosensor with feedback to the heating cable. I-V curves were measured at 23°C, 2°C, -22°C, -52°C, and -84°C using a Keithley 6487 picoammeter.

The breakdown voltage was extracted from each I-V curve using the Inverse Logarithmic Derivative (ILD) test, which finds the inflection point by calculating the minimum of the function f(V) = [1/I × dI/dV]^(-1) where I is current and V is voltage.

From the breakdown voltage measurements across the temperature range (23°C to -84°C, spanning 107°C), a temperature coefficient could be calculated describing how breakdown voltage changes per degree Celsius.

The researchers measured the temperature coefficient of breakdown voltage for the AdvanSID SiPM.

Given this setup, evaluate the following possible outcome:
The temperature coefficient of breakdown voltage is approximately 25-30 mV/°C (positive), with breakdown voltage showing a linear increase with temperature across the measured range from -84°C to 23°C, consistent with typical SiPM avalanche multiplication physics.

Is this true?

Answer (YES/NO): YES